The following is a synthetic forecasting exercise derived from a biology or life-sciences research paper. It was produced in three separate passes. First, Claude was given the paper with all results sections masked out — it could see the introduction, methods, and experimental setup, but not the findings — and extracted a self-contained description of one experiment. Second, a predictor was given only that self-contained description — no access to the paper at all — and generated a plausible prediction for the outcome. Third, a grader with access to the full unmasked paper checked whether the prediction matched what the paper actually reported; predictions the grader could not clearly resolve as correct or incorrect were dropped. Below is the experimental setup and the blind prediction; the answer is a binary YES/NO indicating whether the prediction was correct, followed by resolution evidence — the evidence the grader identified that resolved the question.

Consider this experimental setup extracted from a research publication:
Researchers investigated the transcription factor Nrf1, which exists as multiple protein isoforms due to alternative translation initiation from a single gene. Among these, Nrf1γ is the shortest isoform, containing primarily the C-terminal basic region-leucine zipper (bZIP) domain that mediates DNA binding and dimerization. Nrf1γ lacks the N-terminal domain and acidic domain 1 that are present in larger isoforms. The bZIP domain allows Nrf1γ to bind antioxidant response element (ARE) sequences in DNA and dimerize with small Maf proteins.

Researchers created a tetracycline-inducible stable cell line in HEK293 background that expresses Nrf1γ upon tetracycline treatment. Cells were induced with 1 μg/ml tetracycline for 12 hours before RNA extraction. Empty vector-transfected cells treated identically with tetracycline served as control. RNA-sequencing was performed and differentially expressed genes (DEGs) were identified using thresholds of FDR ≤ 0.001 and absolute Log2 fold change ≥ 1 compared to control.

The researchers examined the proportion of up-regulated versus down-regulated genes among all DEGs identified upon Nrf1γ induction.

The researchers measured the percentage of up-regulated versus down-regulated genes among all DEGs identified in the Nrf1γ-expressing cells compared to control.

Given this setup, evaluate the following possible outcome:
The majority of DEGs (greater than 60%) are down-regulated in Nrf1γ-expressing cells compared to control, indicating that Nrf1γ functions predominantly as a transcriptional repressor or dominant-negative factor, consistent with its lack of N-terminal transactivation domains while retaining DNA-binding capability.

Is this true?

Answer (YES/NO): NO